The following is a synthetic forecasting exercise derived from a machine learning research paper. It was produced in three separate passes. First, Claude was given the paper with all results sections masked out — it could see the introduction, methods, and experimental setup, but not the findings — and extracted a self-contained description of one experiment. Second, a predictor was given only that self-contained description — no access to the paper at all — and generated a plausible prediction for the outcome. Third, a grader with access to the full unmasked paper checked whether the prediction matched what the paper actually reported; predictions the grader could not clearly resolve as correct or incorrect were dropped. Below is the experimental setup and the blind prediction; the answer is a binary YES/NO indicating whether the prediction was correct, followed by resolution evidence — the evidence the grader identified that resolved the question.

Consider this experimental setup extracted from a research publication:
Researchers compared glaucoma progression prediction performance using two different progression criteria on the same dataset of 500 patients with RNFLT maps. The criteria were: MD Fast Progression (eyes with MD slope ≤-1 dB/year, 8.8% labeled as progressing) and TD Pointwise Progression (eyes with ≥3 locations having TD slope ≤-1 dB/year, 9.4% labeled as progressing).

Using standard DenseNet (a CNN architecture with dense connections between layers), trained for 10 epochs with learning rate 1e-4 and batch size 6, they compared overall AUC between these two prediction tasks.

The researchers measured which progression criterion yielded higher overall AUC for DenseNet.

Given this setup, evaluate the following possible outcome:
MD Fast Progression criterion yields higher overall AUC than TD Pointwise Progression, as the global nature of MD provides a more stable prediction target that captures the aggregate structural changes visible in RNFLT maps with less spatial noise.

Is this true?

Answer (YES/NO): NO